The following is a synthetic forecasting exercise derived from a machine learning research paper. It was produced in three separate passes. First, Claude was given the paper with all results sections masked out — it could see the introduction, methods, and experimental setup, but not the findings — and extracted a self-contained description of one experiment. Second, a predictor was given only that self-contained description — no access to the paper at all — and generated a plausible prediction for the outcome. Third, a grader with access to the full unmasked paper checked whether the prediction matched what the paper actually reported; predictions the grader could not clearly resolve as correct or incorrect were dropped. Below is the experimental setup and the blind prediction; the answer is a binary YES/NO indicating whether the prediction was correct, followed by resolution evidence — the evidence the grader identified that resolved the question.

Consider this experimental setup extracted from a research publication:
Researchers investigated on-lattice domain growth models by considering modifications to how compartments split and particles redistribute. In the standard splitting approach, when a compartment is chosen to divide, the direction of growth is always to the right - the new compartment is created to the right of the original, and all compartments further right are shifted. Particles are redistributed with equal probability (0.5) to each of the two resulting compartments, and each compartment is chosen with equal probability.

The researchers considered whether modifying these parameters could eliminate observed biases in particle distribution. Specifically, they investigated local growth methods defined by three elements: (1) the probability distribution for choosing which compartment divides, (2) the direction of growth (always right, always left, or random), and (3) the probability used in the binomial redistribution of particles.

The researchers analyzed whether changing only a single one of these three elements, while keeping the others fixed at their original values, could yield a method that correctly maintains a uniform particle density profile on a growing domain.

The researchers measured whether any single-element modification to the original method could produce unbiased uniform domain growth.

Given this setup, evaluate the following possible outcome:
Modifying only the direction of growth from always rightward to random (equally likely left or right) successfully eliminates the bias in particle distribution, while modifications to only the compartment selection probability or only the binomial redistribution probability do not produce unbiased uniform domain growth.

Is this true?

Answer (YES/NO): NO